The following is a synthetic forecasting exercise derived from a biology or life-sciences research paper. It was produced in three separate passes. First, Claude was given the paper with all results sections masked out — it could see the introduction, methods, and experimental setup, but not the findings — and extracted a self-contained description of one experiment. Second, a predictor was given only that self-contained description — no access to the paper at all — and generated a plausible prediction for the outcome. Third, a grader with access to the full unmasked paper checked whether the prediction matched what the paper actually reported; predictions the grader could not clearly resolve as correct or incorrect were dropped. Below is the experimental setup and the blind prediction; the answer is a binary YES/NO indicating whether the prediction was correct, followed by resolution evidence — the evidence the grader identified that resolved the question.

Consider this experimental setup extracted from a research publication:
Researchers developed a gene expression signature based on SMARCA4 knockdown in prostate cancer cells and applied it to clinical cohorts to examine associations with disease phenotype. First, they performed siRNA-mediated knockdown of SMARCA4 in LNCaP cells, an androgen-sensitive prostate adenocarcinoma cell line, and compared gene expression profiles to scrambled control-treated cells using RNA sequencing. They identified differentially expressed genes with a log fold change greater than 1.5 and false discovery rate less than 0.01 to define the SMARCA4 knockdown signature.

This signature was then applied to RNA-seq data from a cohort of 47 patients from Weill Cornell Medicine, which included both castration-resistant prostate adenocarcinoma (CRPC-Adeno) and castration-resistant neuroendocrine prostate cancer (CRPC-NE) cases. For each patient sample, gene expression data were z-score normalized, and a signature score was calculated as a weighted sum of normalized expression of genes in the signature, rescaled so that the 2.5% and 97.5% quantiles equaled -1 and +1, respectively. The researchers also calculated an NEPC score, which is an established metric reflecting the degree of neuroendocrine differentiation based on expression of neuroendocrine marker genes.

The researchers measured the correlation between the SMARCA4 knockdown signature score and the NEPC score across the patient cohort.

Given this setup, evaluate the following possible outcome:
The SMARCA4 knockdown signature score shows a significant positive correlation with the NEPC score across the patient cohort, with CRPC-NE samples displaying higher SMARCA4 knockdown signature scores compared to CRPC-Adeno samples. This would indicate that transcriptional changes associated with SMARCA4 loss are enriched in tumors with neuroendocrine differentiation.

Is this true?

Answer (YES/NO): NO